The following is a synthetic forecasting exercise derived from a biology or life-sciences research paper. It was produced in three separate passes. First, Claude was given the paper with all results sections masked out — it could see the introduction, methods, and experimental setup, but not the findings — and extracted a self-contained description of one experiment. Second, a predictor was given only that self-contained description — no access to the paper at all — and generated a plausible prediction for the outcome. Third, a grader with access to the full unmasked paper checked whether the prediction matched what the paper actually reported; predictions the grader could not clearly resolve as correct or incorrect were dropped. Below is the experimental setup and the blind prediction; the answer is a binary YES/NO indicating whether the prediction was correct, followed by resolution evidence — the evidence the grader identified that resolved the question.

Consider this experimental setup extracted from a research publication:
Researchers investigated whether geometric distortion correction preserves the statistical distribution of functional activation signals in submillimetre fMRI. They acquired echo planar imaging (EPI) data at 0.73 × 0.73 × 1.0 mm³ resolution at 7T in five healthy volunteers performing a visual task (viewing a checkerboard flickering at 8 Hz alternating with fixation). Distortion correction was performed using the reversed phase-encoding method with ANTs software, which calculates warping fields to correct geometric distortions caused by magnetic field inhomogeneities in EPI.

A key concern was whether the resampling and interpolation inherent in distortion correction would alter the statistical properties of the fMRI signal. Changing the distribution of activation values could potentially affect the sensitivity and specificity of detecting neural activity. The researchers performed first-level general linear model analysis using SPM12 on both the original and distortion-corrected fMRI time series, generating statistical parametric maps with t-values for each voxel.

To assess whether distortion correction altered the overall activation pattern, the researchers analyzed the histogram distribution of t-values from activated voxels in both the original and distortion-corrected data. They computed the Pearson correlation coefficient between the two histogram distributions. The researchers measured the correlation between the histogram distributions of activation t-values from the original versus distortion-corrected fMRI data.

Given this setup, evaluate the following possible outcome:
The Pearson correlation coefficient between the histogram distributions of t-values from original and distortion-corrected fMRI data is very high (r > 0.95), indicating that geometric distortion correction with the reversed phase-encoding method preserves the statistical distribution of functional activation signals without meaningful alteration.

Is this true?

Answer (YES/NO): YES